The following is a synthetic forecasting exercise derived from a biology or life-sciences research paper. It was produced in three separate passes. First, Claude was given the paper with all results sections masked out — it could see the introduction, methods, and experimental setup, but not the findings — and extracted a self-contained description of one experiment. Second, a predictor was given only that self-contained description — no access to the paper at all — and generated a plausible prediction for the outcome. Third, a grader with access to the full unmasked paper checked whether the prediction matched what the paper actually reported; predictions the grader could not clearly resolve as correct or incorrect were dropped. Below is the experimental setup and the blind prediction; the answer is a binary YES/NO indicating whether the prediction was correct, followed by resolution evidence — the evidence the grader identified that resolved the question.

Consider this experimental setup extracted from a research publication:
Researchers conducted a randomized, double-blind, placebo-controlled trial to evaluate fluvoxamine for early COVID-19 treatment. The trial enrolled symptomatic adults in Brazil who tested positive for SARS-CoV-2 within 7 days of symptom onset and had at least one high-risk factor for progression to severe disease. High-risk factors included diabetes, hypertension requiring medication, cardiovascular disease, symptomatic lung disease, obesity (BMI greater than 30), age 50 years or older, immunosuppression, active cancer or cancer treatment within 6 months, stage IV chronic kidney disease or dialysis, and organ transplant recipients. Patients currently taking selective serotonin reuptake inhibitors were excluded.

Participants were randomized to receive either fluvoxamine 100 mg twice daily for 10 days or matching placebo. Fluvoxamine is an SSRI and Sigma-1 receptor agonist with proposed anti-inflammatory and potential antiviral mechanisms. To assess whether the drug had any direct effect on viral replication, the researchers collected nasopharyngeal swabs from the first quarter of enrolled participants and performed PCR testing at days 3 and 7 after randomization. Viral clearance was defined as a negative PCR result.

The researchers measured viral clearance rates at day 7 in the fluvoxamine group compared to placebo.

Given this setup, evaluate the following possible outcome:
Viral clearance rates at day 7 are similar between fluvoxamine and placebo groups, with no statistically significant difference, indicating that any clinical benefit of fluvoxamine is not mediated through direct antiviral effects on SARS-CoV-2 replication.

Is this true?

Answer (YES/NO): YES